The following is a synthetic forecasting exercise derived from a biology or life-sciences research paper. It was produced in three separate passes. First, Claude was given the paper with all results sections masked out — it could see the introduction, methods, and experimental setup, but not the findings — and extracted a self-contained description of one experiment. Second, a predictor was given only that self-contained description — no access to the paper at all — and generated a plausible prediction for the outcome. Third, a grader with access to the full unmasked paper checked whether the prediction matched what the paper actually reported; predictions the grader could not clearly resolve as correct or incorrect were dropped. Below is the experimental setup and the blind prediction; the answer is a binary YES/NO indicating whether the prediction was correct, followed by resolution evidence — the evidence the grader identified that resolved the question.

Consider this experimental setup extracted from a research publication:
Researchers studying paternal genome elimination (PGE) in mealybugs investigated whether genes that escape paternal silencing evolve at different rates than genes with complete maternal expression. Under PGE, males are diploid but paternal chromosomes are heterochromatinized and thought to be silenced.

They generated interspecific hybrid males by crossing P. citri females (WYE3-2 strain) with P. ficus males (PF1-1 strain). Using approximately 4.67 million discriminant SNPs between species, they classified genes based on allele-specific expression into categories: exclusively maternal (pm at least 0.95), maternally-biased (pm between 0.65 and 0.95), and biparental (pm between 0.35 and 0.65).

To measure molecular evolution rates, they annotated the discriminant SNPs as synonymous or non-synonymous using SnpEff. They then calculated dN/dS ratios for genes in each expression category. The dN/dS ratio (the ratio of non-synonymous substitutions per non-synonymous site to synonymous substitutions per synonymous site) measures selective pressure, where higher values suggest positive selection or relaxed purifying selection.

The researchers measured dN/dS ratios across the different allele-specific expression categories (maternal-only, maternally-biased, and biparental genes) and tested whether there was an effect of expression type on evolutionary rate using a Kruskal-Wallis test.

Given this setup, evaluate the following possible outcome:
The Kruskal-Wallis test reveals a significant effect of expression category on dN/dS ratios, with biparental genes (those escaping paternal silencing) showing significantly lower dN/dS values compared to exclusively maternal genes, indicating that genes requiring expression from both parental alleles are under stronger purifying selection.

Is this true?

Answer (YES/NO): NO